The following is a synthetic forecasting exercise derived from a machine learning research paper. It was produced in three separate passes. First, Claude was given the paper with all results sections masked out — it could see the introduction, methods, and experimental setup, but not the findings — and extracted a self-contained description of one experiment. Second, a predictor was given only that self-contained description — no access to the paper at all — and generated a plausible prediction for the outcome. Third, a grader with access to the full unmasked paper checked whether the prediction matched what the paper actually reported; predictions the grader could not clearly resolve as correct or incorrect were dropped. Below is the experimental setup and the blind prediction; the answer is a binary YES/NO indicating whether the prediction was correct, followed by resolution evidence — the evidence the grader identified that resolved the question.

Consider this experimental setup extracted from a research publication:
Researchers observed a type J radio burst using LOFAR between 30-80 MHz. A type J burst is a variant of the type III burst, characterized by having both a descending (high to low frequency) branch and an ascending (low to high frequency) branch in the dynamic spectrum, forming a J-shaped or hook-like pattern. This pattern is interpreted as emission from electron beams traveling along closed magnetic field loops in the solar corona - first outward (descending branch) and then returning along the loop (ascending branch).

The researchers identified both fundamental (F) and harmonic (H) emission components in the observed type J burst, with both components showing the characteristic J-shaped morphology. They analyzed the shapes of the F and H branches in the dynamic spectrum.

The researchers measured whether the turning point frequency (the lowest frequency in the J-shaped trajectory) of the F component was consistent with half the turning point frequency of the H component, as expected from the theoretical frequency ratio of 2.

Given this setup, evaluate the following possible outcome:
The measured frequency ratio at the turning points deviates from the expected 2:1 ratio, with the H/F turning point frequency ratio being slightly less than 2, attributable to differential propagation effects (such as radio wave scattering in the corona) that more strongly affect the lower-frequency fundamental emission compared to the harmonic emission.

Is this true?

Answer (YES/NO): YES